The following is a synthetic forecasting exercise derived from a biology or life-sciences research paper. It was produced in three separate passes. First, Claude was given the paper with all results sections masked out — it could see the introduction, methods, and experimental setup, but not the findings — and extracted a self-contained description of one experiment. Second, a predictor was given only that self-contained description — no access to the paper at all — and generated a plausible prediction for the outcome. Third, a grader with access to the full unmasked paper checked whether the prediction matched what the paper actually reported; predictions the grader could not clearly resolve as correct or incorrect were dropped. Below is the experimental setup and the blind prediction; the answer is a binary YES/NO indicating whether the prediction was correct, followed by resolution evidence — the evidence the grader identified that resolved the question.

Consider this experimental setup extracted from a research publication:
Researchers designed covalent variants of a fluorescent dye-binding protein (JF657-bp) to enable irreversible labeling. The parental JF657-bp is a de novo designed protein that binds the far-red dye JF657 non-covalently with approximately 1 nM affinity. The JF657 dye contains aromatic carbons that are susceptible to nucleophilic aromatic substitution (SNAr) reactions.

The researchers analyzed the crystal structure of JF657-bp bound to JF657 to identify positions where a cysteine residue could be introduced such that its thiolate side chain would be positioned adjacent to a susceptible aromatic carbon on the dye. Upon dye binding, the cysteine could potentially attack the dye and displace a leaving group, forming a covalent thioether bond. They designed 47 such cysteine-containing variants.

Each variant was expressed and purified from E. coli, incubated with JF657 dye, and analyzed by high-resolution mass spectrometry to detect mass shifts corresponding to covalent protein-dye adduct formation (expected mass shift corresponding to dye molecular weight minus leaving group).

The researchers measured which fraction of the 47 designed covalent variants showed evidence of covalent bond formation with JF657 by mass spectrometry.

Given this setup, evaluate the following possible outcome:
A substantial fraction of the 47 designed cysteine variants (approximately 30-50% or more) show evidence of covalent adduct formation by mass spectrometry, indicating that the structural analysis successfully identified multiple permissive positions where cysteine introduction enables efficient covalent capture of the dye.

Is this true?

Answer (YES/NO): NO